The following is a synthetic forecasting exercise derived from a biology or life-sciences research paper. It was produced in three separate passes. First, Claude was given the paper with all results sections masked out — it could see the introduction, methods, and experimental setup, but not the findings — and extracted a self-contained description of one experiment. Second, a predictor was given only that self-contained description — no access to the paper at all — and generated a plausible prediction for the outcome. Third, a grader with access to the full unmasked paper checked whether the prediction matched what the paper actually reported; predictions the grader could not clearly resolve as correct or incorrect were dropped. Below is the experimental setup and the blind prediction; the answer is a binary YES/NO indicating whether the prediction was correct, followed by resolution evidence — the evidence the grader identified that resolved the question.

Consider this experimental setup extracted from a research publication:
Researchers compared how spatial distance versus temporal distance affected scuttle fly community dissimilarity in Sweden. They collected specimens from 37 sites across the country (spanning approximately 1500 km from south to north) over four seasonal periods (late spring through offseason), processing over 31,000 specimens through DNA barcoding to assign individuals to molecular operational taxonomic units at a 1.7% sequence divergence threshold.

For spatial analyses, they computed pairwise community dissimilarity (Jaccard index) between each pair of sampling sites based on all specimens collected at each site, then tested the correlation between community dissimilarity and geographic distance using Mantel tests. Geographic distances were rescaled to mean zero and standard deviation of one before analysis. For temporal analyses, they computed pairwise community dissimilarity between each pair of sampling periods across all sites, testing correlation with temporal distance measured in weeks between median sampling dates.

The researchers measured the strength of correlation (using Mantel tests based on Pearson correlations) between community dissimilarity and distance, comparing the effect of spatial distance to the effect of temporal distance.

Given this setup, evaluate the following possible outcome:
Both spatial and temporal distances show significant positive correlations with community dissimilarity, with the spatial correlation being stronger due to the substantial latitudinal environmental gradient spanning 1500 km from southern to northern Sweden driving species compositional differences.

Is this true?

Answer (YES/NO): NO